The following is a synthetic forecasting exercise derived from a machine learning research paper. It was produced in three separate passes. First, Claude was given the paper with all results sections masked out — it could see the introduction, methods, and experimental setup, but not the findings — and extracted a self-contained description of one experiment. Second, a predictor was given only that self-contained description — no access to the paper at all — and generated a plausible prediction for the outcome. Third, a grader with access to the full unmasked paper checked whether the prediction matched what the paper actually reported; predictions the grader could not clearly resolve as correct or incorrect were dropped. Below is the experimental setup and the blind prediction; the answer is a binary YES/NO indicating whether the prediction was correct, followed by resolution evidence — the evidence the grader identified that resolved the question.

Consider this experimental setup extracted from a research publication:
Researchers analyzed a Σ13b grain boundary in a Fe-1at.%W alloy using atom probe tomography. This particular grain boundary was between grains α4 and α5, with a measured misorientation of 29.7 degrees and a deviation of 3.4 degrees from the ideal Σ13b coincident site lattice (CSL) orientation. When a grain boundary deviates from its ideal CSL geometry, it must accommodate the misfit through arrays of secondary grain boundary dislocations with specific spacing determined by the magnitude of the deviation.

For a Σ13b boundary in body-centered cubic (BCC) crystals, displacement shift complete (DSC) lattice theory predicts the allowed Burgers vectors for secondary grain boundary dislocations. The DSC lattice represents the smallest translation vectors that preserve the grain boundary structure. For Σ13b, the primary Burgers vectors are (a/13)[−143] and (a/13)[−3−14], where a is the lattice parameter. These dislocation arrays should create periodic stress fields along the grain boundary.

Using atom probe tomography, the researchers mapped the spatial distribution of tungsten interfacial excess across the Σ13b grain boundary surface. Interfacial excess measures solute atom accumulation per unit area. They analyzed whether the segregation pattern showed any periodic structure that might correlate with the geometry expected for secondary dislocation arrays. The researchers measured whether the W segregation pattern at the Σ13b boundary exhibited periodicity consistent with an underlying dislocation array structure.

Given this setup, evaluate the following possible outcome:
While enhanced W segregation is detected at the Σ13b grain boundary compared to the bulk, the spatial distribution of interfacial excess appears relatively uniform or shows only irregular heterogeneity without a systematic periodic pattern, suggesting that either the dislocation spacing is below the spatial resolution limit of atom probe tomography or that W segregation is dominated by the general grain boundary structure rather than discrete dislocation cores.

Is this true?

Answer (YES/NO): NO